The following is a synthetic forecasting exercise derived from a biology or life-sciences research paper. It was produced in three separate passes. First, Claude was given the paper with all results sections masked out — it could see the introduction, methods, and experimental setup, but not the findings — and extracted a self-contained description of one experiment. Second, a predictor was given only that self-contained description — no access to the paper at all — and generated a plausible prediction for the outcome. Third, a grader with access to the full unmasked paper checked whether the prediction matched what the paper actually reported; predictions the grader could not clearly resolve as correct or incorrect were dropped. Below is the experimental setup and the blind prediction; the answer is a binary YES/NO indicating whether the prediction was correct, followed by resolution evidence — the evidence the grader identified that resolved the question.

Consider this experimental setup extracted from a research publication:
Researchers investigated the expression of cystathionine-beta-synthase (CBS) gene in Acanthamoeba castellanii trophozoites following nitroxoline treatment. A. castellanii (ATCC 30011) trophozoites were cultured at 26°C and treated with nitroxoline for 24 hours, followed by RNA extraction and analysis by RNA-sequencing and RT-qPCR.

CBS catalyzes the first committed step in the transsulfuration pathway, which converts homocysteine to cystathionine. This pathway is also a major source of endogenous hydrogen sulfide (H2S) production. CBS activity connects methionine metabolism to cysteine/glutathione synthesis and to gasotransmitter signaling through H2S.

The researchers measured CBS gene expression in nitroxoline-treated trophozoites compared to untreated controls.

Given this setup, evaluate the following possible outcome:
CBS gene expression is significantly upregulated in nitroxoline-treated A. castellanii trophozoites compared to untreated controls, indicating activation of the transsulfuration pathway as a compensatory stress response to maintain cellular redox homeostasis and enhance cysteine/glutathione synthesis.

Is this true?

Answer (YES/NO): NO